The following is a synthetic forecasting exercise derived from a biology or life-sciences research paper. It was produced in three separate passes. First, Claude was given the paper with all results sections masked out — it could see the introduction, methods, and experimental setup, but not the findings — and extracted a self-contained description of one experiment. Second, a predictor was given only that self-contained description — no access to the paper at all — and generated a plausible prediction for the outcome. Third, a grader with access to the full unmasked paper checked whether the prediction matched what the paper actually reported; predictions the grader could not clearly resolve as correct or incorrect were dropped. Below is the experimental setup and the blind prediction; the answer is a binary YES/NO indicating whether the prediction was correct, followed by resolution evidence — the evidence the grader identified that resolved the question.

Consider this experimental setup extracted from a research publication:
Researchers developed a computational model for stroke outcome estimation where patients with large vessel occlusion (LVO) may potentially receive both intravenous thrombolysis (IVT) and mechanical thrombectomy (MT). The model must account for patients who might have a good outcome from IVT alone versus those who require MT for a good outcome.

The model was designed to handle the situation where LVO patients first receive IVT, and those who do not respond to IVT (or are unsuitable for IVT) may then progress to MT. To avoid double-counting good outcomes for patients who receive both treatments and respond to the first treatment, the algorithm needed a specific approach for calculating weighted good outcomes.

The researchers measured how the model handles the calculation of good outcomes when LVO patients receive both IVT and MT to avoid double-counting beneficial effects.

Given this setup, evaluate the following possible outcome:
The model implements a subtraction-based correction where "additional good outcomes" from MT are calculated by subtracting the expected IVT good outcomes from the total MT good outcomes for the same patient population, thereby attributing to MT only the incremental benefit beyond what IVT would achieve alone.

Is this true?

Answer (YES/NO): NO